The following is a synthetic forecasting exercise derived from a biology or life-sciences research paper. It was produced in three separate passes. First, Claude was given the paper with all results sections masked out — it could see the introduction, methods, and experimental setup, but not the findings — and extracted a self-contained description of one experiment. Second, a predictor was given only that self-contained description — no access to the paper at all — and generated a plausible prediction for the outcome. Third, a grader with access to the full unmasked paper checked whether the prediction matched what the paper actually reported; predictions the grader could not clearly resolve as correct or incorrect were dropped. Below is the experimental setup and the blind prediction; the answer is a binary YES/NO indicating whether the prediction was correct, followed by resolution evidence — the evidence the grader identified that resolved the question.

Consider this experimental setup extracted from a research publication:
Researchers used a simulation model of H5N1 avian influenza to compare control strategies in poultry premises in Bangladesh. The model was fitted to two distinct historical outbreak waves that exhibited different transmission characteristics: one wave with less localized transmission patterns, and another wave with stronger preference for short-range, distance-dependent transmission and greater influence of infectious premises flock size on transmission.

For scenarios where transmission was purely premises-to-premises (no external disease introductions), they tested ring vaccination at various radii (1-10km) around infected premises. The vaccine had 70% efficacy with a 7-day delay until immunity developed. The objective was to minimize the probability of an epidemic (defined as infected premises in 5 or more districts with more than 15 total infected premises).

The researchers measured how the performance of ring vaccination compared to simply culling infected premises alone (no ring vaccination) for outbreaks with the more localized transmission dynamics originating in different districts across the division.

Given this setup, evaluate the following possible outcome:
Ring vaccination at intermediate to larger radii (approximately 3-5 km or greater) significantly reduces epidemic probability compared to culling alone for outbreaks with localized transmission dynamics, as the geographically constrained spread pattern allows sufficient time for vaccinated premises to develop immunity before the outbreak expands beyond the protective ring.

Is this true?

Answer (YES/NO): NO